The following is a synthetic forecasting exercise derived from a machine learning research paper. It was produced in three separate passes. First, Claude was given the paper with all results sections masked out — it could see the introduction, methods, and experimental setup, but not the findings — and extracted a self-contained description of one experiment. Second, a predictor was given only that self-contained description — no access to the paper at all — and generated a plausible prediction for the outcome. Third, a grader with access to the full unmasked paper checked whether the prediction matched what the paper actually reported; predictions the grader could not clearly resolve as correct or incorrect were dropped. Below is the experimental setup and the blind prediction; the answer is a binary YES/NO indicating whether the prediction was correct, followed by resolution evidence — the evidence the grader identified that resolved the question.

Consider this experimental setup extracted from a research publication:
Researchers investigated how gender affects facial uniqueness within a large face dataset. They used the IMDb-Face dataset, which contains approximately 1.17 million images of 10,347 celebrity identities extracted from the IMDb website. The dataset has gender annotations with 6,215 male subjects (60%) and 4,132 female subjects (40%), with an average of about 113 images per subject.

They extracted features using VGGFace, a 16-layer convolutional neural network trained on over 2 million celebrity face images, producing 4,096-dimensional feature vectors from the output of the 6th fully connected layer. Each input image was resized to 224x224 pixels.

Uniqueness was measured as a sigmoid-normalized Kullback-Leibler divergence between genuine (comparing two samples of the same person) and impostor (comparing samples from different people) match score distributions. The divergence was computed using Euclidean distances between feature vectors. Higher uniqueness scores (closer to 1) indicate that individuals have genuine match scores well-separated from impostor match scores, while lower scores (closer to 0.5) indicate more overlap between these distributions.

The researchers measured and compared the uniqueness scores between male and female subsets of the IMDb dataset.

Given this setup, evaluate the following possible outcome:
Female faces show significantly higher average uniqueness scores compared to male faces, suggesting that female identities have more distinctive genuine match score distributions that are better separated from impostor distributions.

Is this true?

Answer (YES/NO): NO